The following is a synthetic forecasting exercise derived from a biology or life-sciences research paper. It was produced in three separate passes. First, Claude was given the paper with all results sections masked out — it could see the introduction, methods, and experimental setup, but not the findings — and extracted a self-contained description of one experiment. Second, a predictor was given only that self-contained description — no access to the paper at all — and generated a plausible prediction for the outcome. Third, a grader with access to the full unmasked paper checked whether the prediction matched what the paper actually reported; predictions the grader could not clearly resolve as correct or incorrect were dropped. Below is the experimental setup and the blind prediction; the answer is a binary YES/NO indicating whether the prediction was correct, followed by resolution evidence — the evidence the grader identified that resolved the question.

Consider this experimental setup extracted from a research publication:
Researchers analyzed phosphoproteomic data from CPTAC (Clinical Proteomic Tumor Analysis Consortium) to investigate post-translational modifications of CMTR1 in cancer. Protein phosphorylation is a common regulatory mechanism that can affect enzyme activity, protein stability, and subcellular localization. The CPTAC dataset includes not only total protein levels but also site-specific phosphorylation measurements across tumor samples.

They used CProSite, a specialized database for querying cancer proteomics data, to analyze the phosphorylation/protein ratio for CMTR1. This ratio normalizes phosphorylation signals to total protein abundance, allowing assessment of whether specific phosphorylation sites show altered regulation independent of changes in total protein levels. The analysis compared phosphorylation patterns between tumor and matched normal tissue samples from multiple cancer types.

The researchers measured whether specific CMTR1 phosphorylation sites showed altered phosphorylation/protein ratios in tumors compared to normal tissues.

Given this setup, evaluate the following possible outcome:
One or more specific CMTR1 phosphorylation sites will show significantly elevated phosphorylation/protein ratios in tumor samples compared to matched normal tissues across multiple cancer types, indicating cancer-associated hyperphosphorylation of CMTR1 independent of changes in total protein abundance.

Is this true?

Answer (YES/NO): YES